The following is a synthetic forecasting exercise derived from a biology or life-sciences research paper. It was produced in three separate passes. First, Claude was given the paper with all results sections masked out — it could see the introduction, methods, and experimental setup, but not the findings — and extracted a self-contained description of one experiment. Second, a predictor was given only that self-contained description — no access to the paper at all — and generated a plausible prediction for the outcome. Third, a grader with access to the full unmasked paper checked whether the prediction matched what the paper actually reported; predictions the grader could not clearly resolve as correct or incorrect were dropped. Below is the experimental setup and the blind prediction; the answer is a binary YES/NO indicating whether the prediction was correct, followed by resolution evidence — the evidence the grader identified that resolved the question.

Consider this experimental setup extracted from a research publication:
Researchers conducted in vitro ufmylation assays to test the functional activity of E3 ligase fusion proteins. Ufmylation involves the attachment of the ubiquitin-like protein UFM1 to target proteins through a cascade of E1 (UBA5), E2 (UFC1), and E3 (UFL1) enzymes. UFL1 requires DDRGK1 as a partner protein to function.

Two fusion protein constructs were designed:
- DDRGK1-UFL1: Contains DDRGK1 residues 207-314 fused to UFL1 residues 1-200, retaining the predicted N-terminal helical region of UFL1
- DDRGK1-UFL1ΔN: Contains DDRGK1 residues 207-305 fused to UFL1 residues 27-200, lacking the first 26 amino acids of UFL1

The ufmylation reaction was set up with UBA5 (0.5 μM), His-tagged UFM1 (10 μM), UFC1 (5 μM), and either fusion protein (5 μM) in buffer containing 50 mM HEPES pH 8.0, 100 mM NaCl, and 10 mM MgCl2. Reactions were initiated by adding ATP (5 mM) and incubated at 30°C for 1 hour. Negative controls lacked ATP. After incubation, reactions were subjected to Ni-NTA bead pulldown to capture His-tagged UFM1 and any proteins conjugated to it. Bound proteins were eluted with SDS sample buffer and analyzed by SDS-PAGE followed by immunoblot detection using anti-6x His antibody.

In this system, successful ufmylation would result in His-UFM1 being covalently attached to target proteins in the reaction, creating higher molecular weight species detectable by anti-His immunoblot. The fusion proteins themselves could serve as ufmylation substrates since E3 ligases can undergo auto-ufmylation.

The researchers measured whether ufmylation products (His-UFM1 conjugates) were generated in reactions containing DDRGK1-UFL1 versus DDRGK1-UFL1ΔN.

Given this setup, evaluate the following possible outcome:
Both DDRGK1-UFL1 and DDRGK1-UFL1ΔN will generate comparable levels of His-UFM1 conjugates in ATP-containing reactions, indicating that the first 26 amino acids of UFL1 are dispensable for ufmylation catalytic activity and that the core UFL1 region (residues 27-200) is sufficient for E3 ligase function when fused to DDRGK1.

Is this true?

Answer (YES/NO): NO